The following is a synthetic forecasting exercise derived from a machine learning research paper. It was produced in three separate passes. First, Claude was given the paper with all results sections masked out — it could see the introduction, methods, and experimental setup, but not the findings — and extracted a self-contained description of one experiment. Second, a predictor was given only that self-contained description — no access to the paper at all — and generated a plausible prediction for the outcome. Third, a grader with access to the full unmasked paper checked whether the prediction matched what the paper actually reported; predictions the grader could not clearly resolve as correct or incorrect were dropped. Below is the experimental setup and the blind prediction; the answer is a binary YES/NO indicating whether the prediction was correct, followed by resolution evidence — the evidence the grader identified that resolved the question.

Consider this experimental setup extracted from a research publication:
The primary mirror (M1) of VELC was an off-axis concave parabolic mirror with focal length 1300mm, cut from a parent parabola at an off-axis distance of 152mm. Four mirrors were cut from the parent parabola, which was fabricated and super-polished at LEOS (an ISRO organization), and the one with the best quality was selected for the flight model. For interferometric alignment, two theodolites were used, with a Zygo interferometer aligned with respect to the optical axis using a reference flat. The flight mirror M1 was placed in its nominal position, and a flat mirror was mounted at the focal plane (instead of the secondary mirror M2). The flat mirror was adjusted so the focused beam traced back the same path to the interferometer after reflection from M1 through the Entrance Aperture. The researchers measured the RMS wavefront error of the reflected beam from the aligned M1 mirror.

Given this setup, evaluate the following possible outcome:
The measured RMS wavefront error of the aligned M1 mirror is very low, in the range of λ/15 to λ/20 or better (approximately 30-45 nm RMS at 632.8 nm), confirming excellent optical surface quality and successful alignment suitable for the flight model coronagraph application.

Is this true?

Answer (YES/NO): NO